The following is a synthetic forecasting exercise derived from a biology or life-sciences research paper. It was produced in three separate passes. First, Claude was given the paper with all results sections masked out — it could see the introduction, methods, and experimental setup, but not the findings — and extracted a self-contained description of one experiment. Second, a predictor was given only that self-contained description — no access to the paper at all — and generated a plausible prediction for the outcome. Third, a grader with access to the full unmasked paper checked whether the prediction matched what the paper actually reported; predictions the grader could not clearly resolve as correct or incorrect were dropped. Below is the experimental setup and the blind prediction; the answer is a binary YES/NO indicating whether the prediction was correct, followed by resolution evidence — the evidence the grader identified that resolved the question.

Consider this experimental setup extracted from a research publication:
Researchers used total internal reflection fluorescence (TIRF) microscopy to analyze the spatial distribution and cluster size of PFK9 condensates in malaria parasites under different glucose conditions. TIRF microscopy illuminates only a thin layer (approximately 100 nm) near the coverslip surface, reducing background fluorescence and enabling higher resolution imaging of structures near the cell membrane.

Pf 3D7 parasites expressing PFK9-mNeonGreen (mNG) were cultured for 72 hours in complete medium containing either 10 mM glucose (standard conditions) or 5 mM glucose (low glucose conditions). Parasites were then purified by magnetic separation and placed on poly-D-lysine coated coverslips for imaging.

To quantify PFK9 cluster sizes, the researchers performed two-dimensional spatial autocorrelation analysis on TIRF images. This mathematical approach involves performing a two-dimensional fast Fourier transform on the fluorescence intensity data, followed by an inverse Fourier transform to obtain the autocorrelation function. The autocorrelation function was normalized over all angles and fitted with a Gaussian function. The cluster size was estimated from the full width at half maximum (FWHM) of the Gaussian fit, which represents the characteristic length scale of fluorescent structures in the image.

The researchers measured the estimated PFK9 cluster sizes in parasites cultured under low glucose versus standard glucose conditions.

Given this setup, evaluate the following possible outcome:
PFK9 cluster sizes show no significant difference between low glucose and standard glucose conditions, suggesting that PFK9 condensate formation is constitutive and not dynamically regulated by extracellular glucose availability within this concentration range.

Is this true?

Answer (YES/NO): NO